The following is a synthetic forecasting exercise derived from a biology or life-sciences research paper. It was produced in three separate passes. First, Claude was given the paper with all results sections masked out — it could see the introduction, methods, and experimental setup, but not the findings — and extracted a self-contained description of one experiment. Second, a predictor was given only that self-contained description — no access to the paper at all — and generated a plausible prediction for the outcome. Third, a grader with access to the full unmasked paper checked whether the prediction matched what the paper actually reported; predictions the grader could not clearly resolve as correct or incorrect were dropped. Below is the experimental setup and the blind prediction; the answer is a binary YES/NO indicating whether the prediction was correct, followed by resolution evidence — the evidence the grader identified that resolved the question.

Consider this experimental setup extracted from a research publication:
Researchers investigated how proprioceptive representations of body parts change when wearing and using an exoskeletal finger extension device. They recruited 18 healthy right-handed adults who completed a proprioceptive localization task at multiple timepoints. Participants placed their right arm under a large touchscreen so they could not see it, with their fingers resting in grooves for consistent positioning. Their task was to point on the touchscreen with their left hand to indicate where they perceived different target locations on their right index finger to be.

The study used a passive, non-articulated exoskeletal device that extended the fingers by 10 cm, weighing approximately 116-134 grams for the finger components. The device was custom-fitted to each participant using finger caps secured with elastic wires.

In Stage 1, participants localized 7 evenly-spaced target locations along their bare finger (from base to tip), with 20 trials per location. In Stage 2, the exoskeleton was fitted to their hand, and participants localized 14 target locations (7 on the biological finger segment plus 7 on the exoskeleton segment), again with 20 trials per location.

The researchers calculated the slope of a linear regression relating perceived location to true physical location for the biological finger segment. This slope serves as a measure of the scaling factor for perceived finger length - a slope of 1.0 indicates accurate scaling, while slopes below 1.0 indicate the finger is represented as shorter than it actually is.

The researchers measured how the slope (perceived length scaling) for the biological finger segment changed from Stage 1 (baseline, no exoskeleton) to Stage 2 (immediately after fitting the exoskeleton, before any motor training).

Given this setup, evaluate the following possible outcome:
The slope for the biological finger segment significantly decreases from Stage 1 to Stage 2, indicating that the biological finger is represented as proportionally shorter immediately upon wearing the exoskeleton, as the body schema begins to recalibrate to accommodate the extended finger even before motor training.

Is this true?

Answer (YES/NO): YES